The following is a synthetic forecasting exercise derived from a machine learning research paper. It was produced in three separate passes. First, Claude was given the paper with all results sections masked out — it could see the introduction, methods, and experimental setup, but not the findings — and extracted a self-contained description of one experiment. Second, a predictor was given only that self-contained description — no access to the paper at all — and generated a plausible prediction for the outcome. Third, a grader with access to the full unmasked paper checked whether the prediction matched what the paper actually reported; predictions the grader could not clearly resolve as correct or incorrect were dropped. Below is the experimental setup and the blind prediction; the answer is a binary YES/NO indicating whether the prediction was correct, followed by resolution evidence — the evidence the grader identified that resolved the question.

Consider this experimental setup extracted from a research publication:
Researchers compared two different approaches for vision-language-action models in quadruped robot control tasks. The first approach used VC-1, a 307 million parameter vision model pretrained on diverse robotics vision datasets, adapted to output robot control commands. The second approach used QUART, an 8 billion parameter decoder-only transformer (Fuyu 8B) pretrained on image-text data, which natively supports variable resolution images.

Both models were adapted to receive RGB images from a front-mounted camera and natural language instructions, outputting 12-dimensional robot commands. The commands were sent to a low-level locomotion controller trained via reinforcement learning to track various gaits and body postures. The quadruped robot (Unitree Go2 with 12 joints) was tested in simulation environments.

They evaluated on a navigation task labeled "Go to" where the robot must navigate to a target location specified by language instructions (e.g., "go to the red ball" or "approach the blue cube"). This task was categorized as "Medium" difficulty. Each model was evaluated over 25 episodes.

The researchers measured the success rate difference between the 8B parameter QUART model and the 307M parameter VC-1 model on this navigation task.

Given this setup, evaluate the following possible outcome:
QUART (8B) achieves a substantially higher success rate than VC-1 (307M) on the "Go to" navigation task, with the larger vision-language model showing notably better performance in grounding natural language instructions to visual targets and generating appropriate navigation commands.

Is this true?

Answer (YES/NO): YES